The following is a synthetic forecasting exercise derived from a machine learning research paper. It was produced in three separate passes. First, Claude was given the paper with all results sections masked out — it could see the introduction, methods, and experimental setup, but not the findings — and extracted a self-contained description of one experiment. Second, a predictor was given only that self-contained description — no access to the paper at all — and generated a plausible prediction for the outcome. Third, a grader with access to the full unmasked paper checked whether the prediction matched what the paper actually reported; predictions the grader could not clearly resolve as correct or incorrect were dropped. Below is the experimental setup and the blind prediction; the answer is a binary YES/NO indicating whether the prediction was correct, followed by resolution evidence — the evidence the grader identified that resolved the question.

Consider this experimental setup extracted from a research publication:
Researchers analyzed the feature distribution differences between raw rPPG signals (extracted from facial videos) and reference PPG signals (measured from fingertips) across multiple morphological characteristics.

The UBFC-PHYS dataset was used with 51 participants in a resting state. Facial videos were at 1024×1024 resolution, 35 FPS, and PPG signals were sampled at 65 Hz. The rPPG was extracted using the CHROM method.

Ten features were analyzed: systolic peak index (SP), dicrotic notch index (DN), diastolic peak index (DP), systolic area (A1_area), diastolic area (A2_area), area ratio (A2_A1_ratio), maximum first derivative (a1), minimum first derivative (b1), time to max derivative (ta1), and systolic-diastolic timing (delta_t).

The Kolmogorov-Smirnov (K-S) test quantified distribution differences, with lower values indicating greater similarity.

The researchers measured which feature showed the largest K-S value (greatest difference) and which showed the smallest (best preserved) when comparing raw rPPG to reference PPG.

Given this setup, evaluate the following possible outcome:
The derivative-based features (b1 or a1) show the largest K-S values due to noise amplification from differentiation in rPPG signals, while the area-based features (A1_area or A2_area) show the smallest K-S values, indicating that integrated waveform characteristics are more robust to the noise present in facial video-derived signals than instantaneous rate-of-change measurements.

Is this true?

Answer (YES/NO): NO